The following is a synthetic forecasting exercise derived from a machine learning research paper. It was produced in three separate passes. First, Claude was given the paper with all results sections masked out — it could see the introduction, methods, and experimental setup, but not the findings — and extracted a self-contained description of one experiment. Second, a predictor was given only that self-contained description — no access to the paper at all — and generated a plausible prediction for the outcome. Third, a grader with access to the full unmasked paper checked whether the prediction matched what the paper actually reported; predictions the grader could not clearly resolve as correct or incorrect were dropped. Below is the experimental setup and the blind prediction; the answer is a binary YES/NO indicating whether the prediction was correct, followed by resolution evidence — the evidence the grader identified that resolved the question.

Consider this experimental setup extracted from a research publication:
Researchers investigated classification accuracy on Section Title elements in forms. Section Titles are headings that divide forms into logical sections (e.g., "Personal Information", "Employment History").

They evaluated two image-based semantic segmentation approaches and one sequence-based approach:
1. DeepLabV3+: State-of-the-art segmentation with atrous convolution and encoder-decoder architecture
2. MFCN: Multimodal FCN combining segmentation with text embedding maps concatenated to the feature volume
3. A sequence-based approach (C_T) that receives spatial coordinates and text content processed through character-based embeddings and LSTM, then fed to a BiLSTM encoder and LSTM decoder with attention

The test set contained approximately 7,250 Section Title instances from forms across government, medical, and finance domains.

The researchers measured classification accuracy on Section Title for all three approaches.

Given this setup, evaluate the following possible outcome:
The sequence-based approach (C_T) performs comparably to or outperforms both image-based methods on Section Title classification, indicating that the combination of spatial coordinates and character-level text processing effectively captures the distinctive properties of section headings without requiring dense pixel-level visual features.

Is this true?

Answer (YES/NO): NO